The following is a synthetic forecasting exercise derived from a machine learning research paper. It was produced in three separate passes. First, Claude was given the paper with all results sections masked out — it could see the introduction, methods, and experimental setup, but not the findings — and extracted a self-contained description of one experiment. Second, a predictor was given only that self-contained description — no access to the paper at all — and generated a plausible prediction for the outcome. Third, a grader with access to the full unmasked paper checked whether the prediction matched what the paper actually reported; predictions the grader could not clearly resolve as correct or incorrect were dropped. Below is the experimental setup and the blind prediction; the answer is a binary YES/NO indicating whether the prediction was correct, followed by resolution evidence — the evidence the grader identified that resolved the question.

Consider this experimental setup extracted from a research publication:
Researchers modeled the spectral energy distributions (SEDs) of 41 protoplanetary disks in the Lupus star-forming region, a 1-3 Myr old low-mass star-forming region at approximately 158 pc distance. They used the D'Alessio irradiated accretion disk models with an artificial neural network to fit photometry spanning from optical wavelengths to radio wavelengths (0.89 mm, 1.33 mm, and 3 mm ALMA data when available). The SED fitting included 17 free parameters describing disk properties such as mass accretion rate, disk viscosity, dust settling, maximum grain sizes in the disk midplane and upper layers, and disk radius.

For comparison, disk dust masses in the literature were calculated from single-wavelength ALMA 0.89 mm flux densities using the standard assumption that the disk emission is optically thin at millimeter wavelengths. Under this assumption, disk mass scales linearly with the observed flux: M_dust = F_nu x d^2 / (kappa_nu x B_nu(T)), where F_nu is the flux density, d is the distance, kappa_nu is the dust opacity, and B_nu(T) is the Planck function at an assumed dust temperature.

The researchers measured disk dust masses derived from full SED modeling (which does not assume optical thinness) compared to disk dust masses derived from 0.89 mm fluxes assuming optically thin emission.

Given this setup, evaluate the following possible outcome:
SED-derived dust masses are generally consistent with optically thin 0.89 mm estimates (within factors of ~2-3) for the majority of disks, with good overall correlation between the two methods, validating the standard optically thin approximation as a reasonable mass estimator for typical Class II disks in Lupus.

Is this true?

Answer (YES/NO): NO